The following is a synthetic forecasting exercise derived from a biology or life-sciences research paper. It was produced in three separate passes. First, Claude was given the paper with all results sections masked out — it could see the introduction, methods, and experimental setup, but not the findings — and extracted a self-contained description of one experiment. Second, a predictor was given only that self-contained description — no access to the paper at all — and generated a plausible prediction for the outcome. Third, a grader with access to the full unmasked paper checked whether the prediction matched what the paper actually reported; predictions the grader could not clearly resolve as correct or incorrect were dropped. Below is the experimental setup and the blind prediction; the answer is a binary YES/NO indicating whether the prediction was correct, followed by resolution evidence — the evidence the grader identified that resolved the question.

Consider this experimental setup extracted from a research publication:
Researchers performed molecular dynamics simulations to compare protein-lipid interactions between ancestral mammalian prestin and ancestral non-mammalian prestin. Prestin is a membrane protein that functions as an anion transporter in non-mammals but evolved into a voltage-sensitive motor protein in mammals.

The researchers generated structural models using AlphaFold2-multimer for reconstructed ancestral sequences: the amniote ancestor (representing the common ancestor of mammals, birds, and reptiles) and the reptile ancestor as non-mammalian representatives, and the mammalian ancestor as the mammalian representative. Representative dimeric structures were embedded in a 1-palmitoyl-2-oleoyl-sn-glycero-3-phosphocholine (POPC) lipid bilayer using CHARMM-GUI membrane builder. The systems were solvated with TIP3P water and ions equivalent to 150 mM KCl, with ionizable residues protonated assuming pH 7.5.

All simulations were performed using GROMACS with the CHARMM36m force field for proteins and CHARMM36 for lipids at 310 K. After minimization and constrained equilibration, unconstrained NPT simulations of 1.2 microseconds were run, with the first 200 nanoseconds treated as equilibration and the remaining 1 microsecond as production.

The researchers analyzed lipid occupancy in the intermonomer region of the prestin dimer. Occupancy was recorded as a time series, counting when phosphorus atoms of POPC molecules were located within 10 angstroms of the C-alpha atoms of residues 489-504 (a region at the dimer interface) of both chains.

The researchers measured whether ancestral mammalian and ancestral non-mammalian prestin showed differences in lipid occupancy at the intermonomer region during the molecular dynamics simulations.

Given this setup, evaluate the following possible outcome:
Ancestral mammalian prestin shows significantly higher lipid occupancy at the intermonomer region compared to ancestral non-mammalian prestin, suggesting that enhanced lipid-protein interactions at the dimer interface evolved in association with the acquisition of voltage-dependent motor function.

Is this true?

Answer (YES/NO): NO